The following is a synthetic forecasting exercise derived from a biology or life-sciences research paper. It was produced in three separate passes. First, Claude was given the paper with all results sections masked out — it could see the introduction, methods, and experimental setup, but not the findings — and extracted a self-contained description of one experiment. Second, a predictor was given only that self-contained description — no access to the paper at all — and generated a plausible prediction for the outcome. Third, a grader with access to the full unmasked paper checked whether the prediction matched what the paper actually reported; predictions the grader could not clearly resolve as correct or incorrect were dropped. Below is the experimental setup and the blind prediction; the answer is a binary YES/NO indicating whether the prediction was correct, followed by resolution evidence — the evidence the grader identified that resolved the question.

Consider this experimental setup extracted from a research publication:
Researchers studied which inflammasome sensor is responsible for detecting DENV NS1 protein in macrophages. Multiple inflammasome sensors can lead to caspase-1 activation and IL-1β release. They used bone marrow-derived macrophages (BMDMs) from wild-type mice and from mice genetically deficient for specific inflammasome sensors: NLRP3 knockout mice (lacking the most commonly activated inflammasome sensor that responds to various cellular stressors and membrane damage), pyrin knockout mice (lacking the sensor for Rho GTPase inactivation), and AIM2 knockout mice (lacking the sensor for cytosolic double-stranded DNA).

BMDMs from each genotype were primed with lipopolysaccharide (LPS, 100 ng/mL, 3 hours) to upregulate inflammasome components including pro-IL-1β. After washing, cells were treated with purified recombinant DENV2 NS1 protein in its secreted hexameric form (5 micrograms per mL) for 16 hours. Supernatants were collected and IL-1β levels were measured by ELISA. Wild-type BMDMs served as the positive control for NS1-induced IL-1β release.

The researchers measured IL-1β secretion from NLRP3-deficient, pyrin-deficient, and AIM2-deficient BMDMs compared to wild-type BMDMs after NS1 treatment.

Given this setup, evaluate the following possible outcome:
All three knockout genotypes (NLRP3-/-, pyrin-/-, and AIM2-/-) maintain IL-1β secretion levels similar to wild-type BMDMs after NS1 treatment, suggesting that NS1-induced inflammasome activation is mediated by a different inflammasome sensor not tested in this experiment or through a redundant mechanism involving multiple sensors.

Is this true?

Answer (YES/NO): YES